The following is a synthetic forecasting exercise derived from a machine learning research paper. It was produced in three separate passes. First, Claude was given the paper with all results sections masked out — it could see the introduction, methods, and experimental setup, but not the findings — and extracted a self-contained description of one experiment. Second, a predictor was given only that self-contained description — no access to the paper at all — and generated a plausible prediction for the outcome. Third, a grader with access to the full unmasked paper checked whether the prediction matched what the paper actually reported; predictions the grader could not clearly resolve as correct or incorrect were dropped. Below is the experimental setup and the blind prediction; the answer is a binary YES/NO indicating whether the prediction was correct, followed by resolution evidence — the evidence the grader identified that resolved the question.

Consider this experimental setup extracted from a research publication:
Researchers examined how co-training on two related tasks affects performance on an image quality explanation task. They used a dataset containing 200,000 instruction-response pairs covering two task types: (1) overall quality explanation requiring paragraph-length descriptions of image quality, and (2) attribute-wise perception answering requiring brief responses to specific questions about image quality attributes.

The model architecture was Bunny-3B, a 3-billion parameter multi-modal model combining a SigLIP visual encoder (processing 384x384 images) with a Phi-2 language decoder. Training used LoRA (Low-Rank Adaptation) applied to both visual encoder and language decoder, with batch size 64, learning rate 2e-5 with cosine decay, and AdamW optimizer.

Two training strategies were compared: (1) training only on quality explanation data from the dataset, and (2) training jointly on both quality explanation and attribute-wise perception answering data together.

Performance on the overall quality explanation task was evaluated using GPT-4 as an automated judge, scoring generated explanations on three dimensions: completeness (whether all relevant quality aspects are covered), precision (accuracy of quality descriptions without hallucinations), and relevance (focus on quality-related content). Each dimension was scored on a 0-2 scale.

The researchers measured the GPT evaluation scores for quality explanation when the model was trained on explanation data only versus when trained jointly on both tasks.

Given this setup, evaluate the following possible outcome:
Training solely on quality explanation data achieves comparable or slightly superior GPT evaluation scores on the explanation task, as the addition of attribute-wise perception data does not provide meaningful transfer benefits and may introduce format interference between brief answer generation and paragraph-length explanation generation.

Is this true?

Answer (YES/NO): YES